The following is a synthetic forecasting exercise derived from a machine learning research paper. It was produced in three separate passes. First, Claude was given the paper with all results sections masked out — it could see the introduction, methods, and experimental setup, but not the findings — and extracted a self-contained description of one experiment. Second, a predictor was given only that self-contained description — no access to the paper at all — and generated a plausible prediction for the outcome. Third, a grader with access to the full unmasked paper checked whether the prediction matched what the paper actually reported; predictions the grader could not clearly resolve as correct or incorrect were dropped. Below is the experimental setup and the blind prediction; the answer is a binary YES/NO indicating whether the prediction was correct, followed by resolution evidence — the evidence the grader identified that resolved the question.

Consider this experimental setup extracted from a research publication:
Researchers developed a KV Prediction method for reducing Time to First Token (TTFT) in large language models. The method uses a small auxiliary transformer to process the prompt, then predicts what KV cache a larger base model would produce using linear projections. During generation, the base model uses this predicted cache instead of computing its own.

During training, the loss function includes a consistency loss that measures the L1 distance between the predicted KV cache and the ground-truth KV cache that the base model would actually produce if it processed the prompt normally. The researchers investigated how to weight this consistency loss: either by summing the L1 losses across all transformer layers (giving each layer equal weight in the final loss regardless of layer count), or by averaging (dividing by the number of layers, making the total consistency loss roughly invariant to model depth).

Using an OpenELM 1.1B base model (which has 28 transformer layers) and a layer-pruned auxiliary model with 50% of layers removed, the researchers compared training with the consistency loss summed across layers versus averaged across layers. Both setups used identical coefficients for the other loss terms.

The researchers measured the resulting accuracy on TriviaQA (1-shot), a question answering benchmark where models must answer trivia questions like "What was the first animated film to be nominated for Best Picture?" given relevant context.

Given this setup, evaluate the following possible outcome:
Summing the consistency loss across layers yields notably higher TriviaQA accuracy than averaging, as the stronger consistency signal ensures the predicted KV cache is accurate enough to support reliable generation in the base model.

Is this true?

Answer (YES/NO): NO